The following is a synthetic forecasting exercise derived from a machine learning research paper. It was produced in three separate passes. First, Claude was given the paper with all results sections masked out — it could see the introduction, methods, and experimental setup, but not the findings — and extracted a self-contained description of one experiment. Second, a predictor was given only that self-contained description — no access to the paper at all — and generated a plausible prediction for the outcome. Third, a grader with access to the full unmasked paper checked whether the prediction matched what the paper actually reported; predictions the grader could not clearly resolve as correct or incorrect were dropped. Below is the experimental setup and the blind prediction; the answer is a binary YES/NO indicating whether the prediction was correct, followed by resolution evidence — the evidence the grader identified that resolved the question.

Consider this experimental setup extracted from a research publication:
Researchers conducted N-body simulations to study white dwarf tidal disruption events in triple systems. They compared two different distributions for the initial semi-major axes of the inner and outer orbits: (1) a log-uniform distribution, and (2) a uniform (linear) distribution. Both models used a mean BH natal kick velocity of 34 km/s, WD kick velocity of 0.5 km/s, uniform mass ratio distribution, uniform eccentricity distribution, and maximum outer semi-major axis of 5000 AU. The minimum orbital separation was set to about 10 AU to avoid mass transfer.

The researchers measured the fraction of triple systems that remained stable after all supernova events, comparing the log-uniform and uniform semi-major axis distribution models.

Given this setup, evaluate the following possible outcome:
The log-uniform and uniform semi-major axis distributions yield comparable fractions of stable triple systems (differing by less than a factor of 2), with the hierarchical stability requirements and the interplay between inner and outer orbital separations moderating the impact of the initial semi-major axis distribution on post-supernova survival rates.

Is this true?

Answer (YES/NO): NO